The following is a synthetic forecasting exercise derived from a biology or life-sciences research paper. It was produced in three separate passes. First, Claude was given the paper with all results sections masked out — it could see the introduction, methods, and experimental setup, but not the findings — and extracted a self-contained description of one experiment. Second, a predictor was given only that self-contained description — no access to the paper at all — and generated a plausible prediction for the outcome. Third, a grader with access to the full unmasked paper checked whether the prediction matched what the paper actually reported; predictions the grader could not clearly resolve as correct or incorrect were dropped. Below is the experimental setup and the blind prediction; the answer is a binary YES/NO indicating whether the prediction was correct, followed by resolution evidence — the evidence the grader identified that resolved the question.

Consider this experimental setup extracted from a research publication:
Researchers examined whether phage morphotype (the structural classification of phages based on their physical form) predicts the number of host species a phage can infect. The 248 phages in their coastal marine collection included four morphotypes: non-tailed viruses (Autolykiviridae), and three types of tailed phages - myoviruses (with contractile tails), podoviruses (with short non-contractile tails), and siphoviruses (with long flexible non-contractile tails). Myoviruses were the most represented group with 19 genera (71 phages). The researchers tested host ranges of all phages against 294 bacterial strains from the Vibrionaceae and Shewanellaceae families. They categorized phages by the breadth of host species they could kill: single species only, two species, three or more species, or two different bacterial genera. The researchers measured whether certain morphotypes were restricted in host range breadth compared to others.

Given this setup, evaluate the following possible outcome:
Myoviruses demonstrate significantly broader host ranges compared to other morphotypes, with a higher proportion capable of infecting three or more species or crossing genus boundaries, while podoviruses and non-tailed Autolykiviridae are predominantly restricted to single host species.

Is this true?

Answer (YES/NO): NO